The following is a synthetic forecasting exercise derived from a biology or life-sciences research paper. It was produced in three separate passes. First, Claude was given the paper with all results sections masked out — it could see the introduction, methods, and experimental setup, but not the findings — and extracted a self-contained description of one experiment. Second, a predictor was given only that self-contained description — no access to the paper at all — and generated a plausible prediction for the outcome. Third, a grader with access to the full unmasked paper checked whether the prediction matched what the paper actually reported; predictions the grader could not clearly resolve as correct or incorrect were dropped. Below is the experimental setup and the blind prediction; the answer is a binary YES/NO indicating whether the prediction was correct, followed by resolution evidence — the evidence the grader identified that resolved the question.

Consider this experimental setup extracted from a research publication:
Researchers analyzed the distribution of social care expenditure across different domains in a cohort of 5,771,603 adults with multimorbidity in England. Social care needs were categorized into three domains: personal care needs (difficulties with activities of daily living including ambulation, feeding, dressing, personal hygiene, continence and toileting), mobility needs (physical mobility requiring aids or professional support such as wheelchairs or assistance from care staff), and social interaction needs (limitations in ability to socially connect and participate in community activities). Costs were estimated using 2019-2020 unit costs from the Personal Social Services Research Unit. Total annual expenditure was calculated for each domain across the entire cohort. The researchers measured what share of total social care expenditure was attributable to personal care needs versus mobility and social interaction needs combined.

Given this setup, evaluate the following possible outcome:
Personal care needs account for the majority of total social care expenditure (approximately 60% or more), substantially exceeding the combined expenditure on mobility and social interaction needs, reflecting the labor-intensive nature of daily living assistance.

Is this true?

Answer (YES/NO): YES